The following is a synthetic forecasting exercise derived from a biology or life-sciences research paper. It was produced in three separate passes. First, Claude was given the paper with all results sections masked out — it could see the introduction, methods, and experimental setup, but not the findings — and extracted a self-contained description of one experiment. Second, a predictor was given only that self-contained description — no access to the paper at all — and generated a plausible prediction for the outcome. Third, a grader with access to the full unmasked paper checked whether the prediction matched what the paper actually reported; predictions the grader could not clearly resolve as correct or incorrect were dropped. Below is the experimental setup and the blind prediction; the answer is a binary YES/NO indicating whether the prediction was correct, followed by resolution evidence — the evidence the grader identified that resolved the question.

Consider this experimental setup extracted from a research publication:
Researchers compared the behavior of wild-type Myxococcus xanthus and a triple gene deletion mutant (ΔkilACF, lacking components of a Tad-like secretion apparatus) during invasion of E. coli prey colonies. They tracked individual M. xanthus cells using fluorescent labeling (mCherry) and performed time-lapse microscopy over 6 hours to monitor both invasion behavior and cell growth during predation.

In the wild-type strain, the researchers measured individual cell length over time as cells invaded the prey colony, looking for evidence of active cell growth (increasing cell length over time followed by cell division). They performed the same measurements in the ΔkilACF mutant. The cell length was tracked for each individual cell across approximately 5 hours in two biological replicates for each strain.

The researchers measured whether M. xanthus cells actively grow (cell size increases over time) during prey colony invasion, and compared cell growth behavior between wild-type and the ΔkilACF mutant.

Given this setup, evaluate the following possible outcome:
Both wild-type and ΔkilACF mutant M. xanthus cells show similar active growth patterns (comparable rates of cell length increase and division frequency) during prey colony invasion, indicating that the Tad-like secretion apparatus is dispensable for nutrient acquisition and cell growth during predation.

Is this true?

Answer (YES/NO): NO